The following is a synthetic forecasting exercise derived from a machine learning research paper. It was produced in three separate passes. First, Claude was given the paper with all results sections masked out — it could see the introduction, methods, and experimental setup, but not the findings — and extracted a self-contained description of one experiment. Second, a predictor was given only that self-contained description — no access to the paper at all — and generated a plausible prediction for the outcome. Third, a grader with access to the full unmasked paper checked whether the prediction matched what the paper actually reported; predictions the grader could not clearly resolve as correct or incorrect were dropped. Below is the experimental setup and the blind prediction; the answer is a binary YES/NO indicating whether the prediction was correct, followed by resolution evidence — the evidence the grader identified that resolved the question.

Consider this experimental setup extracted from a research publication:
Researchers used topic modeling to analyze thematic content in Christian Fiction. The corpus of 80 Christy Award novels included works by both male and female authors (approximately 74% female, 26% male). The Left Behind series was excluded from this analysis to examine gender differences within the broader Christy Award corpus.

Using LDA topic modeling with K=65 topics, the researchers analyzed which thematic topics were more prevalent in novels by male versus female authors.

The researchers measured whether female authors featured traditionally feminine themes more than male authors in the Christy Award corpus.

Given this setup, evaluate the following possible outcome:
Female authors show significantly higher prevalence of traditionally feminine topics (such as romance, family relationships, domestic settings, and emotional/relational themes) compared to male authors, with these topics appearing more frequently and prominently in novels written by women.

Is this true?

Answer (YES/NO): YES